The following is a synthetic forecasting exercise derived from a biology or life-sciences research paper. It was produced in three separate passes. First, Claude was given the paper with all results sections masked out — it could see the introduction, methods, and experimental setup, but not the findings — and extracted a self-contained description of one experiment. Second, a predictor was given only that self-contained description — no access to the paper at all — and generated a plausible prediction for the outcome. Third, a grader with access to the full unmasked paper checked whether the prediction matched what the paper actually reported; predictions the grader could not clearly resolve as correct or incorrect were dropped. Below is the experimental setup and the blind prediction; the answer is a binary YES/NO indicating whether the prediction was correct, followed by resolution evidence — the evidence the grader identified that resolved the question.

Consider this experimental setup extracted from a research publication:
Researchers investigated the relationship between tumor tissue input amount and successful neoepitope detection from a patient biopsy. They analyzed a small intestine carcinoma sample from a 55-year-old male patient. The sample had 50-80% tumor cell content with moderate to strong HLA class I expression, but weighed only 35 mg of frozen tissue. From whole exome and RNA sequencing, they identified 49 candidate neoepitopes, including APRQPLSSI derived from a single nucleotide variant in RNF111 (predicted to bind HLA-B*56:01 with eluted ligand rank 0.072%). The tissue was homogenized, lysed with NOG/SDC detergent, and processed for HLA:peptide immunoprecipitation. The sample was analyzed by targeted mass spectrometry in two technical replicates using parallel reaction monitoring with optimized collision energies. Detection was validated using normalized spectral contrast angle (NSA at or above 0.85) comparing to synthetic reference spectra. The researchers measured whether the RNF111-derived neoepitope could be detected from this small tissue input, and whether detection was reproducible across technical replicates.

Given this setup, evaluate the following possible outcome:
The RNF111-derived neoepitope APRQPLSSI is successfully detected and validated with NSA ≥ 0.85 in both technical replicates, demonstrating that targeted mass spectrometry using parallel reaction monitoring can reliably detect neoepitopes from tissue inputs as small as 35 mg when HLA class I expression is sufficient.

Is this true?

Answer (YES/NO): YES